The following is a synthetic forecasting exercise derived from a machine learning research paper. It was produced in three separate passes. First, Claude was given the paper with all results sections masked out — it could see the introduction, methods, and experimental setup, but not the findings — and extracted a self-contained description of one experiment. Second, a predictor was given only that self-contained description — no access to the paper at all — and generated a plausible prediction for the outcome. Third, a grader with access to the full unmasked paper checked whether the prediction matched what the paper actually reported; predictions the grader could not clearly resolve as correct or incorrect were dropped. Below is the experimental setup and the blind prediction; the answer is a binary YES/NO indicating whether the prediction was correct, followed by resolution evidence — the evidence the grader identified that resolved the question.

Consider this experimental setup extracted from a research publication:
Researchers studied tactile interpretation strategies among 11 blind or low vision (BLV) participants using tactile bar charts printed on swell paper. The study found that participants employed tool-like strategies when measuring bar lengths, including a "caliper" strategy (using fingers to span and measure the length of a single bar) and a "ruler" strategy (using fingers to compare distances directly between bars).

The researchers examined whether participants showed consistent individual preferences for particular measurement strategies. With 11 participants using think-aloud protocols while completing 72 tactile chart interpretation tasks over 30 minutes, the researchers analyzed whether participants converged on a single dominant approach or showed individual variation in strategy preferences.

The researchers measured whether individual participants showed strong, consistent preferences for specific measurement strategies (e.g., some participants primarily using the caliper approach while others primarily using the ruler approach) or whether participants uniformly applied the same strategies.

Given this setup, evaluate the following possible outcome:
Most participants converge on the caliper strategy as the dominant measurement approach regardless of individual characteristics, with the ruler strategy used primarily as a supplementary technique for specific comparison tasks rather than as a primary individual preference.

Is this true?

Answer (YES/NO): NO